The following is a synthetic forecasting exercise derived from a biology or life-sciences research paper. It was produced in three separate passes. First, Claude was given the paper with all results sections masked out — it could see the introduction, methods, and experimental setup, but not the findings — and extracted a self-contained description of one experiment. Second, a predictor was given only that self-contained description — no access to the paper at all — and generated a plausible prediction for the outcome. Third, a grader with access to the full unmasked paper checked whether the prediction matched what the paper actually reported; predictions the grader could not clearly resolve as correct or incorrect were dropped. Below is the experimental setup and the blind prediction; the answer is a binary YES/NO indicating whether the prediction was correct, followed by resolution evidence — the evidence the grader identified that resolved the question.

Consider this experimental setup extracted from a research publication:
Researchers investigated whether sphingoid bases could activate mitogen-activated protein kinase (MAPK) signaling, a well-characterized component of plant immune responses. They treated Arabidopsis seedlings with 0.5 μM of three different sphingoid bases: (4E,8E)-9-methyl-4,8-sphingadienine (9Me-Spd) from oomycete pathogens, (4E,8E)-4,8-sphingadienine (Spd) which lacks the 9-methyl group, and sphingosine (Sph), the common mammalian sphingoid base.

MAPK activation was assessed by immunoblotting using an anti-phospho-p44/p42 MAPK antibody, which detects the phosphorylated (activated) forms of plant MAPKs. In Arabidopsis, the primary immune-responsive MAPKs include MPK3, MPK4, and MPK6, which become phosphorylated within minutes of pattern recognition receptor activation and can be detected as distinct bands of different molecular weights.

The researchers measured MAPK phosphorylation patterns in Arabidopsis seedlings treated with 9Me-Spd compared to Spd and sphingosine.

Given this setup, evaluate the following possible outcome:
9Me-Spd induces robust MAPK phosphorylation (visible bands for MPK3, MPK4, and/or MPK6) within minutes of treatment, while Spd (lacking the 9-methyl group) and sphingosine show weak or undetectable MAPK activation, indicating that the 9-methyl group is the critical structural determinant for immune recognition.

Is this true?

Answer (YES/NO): YES